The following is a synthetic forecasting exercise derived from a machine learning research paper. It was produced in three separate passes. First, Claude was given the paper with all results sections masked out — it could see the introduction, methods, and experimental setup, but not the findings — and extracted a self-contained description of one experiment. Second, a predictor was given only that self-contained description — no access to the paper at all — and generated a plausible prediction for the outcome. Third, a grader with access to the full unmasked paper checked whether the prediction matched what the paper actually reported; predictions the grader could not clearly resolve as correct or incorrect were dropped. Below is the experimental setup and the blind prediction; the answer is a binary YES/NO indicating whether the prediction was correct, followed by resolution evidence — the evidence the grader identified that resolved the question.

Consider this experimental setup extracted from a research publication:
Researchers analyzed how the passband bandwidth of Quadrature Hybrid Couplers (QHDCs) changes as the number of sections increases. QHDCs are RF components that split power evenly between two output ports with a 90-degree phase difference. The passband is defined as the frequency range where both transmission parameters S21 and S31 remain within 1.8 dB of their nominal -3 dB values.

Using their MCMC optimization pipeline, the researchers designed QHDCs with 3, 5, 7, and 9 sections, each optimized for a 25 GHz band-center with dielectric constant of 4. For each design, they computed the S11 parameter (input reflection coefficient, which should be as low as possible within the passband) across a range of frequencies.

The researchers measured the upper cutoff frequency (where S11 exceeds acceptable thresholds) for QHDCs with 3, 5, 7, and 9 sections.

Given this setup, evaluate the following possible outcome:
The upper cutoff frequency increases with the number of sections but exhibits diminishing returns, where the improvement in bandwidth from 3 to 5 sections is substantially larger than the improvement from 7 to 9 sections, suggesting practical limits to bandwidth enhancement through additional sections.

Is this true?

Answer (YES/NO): YES